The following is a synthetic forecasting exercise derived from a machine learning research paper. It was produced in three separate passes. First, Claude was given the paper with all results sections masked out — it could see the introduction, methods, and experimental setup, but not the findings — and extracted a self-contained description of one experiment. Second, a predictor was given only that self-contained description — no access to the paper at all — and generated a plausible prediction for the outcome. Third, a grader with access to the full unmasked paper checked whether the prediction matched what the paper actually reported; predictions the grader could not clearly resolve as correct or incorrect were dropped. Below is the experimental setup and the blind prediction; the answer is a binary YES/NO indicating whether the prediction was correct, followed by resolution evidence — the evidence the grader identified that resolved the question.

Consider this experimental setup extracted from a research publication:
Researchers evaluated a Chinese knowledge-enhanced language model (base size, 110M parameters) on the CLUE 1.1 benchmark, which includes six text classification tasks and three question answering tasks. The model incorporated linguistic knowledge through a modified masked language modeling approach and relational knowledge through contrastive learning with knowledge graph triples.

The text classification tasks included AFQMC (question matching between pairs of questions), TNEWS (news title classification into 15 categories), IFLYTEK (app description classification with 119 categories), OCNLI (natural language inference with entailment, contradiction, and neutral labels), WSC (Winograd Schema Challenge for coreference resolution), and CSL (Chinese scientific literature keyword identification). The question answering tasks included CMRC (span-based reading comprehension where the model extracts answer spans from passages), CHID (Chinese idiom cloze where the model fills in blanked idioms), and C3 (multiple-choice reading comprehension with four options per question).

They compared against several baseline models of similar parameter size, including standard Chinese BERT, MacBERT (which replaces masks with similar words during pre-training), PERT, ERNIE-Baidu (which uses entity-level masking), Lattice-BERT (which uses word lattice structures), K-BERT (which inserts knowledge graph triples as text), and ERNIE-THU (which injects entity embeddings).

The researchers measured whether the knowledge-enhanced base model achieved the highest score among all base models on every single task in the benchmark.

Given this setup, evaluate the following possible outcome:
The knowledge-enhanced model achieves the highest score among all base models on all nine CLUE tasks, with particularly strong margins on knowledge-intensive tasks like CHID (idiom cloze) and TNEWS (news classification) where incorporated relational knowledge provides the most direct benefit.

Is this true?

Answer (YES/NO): NO